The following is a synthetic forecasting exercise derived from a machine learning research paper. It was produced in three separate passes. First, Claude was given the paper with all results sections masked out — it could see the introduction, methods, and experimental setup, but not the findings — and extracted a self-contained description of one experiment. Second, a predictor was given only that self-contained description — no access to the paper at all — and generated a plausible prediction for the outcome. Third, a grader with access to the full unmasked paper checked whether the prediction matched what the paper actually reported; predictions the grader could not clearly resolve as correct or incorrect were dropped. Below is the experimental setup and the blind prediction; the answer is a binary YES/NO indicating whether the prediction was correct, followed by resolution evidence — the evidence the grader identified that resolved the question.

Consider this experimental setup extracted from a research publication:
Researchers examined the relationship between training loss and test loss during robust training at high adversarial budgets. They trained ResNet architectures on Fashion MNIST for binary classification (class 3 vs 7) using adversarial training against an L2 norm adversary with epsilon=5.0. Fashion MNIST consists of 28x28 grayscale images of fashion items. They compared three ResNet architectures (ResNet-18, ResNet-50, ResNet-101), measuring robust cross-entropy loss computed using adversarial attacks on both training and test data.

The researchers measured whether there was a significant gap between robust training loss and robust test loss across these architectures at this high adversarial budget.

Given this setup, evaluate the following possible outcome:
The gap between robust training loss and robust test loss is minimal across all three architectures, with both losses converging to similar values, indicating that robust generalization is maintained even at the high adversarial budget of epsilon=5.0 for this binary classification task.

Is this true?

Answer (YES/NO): YES